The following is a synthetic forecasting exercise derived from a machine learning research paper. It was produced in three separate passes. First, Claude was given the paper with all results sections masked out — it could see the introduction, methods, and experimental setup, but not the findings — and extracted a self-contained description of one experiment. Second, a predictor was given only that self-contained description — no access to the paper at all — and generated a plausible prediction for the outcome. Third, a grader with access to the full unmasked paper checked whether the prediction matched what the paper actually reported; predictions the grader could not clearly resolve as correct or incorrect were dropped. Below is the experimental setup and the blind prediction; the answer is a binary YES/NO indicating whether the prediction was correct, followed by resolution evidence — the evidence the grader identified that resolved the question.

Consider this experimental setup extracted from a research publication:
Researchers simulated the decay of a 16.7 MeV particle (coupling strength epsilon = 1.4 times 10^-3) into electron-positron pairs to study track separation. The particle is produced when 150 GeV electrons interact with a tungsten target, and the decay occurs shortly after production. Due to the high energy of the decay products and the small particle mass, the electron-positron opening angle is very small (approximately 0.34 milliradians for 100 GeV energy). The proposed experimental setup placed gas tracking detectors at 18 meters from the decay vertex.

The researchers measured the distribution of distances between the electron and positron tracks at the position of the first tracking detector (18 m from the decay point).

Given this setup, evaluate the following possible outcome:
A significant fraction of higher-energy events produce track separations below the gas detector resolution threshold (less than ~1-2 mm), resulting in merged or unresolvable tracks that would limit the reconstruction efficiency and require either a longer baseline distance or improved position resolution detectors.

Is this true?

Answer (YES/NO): NO